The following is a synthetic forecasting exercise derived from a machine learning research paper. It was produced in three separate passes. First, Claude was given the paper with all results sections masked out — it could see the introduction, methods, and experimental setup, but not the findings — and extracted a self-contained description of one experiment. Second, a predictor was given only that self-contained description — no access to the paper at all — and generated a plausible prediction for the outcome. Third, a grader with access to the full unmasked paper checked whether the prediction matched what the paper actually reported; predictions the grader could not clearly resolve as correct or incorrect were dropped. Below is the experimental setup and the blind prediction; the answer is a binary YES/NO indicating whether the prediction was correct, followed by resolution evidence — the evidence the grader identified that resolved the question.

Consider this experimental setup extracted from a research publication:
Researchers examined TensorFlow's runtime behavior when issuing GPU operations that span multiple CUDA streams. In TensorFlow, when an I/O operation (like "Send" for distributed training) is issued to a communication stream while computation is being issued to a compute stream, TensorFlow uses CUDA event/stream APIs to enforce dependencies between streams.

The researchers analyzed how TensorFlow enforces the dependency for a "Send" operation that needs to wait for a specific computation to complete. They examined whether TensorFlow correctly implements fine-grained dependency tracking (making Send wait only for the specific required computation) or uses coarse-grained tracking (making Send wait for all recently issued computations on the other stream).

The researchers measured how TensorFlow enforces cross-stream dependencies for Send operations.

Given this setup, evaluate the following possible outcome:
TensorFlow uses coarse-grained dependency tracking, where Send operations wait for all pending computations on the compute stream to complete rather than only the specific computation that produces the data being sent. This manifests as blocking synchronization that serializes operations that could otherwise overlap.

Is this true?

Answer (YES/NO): YES